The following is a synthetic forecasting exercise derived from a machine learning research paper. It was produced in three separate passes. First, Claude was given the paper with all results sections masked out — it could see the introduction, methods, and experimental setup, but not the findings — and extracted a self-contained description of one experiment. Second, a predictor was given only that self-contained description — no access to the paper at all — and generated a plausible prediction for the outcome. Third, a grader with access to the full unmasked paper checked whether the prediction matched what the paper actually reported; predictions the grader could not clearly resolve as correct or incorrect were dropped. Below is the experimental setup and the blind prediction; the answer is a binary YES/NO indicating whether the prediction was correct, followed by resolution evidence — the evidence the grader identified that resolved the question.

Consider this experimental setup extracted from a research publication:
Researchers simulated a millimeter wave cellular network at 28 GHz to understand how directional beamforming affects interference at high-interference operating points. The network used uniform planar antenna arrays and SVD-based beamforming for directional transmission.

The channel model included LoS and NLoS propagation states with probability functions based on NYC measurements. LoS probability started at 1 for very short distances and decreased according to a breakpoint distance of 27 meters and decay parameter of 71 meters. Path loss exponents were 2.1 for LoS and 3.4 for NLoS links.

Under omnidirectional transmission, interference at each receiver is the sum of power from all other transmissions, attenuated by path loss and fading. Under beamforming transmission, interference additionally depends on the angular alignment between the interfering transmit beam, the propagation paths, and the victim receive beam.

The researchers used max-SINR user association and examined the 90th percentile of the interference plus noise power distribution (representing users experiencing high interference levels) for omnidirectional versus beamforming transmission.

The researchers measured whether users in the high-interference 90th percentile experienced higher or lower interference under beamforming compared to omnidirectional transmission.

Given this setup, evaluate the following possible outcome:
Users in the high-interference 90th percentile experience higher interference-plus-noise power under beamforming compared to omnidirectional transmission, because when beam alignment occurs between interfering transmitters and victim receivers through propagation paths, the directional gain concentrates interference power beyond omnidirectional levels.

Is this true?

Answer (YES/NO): NO